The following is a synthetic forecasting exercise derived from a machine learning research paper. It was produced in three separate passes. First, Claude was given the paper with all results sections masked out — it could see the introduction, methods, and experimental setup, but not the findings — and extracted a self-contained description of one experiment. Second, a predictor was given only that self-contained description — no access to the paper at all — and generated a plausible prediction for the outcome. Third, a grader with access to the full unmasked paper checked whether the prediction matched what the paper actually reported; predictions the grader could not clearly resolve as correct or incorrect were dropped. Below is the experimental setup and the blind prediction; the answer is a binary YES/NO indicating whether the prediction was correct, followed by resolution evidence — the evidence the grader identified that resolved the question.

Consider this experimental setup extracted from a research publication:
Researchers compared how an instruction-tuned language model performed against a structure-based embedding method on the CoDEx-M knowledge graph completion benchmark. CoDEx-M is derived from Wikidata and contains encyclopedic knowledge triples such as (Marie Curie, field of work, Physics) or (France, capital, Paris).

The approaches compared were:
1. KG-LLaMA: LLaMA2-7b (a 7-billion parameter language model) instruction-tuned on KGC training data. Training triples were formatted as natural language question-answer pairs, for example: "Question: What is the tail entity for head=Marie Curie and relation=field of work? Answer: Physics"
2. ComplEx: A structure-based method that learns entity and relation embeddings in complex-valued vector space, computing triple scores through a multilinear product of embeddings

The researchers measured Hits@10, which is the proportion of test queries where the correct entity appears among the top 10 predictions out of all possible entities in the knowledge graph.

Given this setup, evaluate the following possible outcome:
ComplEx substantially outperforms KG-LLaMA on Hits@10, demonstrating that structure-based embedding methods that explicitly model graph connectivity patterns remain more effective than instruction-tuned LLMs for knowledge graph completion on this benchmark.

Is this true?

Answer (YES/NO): YES